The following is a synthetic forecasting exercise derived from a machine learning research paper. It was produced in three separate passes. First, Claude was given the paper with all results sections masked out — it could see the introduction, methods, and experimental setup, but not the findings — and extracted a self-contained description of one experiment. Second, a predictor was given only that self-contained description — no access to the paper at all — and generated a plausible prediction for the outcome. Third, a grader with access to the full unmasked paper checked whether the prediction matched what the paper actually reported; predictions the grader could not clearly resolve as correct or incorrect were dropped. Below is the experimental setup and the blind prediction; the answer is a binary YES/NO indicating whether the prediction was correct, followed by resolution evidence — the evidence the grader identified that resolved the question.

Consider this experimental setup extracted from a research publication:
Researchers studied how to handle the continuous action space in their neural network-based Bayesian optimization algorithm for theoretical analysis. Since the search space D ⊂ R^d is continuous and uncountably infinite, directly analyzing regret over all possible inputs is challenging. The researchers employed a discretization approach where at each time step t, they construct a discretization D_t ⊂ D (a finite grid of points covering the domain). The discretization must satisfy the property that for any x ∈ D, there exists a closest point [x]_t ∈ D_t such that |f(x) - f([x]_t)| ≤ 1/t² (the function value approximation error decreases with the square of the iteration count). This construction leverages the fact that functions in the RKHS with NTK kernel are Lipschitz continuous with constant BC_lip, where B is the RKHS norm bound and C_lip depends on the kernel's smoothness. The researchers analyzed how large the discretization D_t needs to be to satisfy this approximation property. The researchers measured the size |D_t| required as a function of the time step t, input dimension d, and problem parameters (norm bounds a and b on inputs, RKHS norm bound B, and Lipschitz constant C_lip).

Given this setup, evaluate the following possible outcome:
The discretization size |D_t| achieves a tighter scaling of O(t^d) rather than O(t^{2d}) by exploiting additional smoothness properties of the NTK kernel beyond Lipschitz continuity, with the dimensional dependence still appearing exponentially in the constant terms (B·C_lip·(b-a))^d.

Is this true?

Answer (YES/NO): NO